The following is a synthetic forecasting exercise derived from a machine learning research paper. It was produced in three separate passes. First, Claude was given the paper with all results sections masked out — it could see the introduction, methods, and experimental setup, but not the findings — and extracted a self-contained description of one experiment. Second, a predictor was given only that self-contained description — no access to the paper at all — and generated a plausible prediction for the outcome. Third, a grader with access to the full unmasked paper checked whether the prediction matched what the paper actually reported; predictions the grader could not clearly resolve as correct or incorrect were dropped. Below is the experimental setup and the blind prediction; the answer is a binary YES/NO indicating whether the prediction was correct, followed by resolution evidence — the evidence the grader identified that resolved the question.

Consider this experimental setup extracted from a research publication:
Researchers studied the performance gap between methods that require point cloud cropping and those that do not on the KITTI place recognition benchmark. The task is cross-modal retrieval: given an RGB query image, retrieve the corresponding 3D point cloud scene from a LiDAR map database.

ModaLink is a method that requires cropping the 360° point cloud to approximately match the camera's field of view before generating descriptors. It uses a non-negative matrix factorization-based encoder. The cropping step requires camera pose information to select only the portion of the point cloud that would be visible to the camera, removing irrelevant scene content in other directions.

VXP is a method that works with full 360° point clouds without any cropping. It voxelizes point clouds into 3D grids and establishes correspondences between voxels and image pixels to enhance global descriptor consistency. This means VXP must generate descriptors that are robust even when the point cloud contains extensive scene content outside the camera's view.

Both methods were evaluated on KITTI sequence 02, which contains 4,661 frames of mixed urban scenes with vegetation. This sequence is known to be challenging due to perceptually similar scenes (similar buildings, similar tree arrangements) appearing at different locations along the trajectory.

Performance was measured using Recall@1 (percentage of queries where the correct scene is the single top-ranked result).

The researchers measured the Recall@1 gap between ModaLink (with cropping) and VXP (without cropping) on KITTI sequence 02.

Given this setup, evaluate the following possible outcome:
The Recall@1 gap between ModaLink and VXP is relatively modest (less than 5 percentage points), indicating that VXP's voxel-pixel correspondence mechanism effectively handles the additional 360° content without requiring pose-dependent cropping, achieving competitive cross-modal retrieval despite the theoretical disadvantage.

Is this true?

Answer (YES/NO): NO